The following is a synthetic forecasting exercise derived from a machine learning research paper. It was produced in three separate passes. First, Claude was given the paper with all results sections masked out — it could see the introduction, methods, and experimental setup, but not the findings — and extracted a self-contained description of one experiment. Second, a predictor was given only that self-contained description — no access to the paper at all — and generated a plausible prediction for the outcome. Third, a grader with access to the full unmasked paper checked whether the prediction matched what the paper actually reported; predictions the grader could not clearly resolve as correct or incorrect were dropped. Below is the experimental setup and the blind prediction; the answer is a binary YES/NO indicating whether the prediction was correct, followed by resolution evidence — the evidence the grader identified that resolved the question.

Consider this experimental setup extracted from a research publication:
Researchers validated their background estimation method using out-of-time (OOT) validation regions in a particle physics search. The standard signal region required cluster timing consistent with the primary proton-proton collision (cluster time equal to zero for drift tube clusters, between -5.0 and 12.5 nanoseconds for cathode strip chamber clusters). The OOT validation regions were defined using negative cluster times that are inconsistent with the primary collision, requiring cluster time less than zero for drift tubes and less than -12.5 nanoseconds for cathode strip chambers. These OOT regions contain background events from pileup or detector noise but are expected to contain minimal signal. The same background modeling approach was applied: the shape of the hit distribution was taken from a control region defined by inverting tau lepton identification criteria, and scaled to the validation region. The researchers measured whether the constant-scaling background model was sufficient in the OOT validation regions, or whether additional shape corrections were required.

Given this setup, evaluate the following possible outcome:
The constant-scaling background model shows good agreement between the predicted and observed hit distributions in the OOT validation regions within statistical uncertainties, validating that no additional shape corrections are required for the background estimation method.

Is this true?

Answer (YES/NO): YES